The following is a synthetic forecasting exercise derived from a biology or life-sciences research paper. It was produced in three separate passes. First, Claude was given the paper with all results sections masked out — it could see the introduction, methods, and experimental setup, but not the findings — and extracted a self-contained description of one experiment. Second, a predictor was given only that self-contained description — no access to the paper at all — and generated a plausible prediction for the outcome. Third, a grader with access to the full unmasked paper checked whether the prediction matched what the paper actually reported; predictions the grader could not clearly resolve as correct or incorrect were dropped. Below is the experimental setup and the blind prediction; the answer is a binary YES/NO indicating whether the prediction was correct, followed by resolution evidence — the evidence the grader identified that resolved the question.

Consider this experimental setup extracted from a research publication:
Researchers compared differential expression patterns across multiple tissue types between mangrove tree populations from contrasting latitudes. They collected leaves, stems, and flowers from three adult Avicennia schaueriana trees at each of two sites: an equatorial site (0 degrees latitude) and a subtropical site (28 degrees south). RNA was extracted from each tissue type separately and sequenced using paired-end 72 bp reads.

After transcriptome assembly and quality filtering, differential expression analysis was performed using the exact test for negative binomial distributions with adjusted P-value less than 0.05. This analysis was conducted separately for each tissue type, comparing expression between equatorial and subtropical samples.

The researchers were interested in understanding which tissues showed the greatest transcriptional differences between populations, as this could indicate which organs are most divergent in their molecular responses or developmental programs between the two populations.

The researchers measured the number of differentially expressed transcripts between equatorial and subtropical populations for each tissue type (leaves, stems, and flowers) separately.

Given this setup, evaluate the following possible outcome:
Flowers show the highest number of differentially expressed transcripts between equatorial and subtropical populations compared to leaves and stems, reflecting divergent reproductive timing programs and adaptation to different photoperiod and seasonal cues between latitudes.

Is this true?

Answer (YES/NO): NO